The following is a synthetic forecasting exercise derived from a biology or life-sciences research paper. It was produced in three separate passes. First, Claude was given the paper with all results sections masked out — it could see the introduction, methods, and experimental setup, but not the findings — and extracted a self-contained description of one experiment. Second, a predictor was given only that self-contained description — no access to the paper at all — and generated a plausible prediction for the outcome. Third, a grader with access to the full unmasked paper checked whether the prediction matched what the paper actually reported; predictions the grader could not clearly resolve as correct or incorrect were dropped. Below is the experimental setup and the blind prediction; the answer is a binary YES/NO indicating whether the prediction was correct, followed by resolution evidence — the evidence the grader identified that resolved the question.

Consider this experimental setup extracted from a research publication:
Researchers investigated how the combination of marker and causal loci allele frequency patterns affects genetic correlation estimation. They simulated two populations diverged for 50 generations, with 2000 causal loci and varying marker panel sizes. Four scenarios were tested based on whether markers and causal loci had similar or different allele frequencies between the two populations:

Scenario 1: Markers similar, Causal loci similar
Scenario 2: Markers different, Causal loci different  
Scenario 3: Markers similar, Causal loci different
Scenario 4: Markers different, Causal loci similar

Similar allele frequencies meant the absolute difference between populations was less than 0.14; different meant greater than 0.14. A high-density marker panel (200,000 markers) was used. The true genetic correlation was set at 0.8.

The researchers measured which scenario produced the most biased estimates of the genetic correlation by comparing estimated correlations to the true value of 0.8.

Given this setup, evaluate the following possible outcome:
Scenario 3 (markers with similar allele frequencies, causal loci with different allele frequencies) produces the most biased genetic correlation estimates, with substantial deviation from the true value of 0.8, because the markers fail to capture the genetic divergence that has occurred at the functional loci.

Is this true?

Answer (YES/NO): YES